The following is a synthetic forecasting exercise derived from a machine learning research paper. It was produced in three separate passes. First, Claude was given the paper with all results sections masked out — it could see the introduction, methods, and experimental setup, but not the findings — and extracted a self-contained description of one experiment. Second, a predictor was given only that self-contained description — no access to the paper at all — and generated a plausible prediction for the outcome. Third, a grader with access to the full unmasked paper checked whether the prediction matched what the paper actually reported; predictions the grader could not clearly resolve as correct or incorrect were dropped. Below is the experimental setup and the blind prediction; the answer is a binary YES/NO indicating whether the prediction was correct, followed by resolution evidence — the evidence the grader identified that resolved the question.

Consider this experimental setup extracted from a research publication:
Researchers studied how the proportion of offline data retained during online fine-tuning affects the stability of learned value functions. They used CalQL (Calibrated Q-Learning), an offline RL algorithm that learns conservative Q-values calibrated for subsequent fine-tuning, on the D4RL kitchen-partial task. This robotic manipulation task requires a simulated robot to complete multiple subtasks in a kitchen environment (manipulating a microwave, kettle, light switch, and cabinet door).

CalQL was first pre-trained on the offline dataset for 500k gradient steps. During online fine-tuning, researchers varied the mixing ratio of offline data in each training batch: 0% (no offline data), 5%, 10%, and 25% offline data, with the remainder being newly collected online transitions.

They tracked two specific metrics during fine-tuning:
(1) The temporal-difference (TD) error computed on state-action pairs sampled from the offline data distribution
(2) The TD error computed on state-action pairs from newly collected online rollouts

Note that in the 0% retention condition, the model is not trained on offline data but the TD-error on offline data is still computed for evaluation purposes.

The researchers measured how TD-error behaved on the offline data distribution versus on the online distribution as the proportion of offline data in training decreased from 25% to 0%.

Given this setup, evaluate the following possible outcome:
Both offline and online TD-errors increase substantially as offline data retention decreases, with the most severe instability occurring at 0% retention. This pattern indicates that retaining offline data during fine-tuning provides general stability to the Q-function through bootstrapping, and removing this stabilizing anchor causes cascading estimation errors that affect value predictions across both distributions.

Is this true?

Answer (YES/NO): NO